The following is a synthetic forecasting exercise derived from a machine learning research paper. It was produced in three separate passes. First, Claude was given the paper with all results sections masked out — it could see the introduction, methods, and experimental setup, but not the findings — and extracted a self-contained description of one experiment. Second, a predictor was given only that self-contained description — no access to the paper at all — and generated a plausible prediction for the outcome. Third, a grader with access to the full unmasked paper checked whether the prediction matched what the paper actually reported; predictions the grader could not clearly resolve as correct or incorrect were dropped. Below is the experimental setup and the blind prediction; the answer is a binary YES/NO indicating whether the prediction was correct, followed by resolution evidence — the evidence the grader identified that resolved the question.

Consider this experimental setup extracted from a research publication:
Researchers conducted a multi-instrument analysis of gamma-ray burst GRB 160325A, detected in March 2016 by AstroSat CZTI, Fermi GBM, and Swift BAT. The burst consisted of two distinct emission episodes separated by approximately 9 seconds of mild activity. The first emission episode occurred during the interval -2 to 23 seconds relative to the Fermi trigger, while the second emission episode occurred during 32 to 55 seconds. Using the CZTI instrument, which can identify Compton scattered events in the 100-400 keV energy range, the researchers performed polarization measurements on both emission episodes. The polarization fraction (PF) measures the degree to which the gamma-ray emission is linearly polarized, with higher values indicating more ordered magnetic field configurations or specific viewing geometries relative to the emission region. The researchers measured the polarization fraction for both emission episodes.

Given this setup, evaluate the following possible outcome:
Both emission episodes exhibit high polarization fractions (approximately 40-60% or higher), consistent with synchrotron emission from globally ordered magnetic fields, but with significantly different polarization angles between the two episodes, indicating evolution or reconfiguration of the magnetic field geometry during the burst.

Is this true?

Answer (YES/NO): NO